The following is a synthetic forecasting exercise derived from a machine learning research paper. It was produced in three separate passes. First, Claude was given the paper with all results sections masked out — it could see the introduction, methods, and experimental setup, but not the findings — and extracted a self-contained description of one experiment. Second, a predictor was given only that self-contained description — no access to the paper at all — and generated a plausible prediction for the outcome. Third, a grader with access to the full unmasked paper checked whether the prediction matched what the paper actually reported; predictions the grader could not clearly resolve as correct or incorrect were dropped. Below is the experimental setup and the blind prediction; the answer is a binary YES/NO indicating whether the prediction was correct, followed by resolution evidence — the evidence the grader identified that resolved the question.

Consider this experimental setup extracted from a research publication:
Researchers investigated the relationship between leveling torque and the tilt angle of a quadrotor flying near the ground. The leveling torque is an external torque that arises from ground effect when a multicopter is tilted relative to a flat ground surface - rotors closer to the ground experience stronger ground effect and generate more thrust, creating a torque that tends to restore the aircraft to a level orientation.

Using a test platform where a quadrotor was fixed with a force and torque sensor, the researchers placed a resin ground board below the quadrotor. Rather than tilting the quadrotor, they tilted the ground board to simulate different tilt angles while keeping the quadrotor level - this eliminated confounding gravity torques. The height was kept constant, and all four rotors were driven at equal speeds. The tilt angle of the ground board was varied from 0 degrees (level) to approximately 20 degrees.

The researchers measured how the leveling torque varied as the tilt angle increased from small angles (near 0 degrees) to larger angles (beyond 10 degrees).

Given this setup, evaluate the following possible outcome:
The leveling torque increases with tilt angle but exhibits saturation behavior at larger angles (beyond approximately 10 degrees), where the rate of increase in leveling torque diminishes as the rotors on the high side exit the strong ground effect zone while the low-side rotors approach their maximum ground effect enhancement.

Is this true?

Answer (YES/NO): YES